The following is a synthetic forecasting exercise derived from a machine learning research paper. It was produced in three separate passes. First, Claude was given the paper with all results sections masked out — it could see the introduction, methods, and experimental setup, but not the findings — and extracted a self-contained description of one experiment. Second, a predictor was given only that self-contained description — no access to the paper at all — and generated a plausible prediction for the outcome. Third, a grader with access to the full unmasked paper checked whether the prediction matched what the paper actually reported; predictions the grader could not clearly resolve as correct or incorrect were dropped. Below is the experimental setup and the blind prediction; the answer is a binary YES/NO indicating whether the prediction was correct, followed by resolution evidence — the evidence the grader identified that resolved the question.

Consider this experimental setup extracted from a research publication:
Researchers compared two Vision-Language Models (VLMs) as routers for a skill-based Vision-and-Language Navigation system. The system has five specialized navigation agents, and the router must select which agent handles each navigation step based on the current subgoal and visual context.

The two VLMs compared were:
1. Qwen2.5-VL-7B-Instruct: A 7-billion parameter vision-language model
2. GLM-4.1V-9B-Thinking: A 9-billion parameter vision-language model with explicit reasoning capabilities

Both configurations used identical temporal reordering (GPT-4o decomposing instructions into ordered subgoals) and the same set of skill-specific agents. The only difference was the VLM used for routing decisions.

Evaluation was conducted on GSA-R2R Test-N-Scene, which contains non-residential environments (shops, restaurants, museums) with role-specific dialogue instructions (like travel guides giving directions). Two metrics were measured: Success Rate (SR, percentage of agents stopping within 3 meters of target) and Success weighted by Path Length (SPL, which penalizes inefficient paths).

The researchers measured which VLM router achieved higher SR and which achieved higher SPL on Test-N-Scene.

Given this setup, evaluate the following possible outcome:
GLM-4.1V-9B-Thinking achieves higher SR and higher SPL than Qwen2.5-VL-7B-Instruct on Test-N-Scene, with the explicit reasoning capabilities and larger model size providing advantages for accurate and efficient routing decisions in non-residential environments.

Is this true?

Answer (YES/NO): NO